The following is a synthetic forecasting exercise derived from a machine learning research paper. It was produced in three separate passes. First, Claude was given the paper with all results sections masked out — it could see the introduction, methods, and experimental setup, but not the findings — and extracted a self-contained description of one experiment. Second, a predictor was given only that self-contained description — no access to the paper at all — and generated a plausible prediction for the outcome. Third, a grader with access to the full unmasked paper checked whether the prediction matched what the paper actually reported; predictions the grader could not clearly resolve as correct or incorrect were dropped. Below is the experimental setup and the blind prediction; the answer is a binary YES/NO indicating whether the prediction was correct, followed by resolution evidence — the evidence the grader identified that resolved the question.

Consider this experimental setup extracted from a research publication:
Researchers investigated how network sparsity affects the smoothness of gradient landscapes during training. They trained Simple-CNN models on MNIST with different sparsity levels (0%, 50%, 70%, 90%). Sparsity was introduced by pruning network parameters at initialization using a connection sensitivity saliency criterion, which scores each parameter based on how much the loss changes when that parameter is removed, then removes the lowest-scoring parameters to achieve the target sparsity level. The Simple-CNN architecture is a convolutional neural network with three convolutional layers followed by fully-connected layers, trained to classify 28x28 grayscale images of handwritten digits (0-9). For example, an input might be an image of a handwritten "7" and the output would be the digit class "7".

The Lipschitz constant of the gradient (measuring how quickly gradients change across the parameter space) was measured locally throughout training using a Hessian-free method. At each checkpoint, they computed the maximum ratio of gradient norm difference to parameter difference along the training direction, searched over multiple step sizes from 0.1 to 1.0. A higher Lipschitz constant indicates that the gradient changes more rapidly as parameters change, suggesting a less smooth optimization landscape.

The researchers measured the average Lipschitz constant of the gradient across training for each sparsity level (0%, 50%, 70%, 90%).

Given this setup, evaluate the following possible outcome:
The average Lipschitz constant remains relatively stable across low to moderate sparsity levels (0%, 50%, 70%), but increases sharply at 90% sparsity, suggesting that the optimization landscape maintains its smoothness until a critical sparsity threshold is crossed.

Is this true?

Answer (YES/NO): NO